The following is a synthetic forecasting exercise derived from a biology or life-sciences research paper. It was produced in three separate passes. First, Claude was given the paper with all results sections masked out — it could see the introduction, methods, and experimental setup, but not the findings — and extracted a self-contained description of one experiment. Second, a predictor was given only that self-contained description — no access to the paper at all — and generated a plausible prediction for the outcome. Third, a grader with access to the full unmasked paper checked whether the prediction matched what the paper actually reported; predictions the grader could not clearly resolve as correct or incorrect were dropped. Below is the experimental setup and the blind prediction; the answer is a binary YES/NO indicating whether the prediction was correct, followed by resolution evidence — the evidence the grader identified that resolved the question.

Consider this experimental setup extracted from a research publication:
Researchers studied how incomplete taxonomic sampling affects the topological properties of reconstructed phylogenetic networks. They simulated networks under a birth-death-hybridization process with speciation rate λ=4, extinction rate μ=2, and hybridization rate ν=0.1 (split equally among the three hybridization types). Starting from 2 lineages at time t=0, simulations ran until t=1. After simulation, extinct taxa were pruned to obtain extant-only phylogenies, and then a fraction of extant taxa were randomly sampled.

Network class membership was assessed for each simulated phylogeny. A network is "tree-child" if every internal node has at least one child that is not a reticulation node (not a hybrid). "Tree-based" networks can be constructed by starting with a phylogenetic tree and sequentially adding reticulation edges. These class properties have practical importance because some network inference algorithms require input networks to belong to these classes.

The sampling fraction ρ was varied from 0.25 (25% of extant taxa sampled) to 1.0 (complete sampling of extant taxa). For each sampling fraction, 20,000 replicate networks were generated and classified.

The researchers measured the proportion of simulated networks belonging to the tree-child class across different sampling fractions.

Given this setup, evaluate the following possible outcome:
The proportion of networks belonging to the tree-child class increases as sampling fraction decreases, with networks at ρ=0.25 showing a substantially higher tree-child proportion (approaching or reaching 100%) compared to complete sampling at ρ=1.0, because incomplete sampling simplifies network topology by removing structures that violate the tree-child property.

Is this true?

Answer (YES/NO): NO